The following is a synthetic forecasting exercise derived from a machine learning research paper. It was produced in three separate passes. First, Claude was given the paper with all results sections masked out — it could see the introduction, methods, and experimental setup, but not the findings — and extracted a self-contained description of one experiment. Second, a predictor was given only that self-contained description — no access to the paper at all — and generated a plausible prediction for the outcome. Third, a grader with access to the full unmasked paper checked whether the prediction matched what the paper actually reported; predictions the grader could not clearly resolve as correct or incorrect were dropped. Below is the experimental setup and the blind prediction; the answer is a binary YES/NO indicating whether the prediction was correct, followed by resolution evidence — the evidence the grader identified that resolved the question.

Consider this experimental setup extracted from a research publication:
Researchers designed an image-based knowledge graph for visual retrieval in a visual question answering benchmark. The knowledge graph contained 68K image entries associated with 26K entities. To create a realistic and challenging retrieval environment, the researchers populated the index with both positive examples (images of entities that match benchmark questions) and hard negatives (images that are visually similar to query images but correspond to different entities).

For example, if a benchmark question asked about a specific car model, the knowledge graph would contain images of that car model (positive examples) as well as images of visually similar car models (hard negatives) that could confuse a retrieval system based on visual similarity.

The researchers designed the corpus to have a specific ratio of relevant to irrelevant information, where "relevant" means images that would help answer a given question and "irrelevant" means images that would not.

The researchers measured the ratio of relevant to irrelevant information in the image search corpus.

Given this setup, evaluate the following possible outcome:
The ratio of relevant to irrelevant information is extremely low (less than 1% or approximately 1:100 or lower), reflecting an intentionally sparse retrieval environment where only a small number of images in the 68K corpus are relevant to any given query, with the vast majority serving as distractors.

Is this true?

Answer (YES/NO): NO